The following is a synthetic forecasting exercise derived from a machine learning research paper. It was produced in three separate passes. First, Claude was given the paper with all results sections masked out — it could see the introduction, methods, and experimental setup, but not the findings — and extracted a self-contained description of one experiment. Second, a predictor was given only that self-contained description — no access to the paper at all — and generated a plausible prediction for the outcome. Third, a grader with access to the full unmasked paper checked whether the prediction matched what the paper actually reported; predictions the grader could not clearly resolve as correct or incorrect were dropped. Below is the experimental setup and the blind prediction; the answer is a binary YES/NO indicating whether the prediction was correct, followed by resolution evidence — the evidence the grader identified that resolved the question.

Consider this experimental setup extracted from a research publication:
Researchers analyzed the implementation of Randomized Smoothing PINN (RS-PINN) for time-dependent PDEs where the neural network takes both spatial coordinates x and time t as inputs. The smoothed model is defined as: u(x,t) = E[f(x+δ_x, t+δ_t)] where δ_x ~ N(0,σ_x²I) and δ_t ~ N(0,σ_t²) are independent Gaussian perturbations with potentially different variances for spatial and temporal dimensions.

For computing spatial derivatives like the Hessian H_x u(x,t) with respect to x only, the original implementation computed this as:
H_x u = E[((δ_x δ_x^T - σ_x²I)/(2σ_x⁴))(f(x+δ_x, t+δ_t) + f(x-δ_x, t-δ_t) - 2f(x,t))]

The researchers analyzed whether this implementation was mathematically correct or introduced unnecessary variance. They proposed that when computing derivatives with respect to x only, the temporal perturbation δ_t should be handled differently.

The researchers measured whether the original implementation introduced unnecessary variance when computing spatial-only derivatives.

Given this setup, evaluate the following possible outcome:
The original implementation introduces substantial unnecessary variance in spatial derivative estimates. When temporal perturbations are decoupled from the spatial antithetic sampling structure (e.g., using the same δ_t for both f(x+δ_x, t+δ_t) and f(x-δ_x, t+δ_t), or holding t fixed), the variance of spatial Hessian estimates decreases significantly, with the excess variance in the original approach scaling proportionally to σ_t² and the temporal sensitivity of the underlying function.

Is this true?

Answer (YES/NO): NO